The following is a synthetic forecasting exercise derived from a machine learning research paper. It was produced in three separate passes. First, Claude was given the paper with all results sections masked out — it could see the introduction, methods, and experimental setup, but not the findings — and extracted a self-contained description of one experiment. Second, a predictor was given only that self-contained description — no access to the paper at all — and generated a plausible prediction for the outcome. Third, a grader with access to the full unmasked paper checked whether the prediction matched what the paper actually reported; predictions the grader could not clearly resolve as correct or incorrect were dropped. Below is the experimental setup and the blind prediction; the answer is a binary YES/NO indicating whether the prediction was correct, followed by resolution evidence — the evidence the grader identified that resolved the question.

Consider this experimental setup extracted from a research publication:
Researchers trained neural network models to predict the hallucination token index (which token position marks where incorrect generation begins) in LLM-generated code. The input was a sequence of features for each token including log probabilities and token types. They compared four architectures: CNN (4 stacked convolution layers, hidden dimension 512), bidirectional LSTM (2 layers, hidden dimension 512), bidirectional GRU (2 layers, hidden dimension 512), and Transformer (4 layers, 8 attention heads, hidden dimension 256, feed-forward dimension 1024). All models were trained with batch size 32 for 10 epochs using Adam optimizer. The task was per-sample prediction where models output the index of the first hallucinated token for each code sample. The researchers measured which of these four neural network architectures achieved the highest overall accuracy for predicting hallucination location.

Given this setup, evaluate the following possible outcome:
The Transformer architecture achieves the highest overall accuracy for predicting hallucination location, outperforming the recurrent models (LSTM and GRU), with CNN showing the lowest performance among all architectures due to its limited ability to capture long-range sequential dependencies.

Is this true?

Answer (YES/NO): NO